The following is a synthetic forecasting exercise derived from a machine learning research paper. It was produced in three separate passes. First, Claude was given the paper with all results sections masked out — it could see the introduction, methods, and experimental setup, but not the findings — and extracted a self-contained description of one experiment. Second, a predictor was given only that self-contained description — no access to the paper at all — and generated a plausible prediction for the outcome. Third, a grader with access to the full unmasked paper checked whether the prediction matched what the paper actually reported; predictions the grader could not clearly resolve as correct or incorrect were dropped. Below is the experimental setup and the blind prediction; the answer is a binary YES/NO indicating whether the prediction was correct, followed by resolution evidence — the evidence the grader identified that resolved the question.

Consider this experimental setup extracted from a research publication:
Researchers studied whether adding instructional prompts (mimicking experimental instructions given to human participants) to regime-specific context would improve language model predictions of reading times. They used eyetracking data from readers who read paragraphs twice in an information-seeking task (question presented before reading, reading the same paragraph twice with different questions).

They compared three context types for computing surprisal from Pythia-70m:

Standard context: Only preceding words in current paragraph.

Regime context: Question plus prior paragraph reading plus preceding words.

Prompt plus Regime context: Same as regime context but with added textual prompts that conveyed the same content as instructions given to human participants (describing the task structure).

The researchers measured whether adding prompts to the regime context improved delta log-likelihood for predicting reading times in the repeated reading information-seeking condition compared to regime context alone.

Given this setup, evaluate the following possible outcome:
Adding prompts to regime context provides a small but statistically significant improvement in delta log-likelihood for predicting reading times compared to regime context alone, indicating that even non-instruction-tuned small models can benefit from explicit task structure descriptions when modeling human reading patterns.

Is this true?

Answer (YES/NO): NO